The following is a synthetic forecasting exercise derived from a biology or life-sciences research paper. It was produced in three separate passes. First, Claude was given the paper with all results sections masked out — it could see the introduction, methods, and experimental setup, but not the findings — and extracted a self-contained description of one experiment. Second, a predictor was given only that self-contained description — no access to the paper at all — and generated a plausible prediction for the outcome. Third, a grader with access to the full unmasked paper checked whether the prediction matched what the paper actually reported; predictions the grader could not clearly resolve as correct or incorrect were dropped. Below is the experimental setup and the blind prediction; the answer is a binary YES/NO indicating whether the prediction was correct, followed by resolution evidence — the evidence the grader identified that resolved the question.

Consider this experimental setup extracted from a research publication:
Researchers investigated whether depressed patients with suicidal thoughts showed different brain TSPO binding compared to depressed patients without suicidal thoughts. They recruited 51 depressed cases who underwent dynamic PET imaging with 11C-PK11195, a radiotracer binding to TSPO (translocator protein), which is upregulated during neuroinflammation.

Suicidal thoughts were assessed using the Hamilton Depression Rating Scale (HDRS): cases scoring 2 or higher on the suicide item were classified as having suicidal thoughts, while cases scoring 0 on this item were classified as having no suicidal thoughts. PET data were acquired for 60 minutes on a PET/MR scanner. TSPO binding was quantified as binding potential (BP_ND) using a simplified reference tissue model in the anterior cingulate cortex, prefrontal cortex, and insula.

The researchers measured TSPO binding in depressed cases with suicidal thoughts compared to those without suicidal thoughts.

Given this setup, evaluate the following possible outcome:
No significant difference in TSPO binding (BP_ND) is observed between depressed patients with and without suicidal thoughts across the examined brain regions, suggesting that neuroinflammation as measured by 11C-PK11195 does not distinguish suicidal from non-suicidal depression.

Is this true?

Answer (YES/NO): YES